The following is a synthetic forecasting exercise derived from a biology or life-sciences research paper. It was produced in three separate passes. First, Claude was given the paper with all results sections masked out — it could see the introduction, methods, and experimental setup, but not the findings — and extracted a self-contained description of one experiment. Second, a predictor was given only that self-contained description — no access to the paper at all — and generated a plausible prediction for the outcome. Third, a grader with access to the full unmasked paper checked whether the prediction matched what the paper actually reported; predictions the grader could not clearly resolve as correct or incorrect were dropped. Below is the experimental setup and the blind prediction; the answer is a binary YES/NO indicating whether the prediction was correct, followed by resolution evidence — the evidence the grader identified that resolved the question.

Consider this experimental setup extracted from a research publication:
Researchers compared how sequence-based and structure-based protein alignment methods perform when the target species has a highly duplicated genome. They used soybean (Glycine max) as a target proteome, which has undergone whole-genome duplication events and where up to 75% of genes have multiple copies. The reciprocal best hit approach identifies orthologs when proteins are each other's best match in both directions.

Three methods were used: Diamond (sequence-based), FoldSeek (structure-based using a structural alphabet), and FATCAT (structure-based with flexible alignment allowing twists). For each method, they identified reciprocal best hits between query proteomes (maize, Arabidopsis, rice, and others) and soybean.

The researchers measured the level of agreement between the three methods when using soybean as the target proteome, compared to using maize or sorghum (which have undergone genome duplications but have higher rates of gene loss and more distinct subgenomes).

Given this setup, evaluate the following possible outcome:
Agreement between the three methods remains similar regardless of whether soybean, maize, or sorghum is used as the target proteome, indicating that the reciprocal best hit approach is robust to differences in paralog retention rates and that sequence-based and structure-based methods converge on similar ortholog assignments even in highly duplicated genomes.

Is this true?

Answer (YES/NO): NO